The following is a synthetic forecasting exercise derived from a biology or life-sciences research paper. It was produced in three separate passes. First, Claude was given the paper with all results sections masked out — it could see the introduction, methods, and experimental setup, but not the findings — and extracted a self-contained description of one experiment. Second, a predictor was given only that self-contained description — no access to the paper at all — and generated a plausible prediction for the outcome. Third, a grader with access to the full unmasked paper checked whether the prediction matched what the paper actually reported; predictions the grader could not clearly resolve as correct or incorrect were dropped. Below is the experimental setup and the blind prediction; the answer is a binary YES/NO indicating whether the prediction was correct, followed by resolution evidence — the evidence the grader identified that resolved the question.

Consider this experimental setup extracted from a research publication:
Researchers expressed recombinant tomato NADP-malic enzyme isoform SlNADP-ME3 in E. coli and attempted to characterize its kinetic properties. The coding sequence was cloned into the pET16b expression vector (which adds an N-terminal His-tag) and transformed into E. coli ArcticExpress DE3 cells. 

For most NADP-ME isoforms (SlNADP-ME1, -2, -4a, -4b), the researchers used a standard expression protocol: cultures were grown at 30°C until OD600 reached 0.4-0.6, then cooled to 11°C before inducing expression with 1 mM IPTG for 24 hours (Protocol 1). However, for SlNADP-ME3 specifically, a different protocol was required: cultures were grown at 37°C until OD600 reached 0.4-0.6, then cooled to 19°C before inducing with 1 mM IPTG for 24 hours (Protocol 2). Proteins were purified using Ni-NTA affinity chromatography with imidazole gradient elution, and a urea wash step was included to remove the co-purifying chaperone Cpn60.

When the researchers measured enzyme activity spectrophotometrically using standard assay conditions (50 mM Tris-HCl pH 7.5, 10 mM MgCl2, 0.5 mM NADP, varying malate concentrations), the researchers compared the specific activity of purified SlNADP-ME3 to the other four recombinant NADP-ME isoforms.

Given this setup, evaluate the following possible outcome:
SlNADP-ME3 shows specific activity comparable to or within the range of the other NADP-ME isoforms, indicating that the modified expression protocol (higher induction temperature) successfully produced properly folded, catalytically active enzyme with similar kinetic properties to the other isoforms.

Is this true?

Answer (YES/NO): NO